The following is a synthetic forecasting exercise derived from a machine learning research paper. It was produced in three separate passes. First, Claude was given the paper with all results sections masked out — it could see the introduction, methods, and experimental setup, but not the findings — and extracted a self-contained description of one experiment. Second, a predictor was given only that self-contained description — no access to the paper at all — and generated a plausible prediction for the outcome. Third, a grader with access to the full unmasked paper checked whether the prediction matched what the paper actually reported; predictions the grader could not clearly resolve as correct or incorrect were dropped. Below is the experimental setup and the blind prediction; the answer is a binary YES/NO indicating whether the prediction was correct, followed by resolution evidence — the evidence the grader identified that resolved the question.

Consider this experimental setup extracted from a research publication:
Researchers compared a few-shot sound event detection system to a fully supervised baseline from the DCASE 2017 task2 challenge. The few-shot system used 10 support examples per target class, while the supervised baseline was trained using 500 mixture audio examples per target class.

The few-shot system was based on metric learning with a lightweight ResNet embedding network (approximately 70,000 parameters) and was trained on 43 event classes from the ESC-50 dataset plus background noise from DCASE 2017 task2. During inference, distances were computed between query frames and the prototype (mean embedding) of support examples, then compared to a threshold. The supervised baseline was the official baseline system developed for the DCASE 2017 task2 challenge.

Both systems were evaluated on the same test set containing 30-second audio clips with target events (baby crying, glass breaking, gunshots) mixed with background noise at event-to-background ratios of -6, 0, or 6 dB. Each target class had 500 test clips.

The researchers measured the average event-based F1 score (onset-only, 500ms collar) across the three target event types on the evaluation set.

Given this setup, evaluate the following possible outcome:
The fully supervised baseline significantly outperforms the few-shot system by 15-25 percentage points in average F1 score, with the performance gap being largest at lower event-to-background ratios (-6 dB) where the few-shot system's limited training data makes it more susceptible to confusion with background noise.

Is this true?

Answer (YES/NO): NO